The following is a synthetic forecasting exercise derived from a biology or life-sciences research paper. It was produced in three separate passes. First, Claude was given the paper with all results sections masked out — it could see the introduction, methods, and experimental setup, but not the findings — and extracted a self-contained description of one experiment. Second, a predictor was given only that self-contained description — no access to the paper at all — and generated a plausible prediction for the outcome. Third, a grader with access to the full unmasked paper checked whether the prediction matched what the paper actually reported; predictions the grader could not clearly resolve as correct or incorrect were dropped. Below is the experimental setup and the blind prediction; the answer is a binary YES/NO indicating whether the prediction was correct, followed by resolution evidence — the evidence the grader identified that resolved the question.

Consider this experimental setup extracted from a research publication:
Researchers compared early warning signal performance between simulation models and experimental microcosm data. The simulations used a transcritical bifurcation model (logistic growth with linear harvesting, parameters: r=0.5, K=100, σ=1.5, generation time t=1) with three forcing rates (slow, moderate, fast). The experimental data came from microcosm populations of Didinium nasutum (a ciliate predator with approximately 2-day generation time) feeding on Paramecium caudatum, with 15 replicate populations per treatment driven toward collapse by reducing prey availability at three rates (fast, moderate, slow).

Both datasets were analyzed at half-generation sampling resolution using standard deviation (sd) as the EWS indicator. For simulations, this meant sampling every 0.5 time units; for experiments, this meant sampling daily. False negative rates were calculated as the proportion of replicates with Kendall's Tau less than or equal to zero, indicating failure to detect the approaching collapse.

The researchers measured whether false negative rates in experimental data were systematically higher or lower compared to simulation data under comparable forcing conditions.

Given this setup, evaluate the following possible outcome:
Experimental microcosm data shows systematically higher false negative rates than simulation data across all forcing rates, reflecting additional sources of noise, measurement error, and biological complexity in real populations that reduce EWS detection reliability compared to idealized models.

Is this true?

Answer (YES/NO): YES